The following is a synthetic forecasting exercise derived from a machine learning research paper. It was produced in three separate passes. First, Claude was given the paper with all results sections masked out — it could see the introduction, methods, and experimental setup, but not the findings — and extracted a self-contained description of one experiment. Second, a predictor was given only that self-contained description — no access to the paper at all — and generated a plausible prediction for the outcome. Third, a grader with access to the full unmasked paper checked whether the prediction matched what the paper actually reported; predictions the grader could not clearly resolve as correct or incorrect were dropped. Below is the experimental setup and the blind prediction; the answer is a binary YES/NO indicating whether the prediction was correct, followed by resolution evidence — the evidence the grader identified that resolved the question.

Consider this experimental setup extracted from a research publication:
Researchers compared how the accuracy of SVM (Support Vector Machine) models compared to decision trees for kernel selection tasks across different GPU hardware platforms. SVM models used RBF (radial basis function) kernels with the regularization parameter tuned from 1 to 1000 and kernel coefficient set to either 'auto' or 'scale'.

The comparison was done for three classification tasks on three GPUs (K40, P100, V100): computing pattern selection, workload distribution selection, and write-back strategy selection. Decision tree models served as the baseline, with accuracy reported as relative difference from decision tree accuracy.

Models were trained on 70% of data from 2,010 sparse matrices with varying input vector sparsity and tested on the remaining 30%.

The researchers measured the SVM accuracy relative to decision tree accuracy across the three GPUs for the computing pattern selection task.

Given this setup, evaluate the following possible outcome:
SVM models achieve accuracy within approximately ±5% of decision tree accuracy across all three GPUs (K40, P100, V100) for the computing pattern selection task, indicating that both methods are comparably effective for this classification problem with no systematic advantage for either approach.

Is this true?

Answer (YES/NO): NO